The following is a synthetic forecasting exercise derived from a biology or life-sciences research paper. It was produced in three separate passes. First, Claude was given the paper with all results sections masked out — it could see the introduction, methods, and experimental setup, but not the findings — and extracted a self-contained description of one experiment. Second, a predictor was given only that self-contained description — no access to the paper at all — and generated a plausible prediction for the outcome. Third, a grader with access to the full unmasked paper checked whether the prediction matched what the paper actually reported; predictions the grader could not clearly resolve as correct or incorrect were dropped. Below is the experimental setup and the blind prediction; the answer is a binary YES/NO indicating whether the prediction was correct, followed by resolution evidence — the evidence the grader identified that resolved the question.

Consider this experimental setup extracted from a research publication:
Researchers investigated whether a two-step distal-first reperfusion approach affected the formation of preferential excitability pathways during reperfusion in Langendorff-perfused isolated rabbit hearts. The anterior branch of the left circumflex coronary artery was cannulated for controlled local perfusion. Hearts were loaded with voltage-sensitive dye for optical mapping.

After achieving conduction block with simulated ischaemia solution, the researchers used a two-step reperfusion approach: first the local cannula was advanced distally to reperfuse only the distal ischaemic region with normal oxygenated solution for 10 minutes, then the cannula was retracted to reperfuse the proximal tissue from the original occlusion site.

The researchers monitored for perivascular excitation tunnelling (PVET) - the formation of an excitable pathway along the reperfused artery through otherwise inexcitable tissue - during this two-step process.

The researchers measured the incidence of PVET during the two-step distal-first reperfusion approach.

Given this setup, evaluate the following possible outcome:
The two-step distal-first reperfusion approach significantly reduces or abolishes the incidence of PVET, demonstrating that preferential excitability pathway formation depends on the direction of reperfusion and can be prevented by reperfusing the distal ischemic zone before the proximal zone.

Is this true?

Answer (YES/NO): NO